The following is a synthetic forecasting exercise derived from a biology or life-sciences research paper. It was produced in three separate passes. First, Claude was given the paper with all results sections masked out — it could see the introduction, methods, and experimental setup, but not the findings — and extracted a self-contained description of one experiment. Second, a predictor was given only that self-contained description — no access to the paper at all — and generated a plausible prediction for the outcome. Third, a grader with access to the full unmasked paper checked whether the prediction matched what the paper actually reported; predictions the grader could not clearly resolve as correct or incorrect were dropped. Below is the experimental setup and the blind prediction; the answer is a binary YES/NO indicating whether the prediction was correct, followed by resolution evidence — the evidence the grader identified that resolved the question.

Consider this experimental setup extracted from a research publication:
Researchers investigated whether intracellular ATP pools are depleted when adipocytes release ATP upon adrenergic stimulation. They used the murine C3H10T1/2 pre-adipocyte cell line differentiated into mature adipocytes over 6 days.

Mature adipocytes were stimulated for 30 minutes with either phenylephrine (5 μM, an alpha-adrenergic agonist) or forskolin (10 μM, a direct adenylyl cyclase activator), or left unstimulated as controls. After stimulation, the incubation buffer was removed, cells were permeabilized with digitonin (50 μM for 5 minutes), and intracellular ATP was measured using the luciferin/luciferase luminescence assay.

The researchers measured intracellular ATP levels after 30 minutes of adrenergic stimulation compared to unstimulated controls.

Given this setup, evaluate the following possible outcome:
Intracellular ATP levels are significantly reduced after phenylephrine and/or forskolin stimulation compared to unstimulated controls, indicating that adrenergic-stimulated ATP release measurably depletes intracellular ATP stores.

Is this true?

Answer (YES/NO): YES